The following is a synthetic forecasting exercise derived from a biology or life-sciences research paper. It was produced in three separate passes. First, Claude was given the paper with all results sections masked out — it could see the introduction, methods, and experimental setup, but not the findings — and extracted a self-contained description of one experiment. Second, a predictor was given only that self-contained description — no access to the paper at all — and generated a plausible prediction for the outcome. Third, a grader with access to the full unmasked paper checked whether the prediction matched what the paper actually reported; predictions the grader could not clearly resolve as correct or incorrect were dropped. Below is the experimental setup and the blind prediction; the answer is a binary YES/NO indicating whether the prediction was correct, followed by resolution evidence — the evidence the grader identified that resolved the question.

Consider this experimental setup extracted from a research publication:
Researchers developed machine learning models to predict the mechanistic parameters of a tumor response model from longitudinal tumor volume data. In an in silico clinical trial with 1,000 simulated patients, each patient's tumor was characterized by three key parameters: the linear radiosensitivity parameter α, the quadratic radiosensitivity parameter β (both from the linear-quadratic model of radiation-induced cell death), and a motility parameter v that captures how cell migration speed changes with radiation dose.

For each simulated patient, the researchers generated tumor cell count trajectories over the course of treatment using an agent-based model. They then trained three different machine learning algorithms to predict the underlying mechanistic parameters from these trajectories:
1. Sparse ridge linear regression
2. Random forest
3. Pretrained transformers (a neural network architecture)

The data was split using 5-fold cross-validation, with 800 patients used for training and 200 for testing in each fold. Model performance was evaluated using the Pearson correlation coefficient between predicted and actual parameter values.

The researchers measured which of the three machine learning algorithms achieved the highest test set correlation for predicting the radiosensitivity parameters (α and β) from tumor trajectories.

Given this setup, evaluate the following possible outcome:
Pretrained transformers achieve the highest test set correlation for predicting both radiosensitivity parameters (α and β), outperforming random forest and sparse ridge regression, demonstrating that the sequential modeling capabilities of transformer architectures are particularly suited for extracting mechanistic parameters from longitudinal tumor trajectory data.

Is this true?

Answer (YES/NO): YES